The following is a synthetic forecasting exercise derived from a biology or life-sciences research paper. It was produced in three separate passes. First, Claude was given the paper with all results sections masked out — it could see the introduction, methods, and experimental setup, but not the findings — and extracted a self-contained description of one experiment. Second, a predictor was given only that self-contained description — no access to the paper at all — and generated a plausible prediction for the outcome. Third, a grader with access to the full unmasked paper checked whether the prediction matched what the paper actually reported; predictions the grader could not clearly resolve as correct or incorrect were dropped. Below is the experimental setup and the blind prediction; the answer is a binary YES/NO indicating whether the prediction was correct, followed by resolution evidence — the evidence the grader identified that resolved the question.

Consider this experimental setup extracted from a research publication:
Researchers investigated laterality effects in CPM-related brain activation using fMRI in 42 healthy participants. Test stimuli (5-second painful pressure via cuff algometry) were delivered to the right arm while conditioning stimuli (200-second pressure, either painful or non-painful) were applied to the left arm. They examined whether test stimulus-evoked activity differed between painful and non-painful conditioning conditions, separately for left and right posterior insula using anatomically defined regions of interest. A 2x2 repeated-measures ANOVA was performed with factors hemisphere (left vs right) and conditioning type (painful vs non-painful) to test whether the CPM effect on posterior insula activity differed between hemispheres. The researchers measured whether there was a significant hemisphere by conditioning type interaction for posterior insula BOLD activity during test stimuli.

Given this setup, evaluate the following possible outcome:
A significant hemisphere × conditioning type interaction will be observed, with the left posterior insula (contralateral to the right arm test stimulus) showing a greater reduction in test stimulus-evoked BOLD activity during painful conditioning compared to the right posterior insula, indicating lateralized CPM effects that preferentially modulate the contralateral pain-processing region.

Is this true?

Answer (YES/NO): NO